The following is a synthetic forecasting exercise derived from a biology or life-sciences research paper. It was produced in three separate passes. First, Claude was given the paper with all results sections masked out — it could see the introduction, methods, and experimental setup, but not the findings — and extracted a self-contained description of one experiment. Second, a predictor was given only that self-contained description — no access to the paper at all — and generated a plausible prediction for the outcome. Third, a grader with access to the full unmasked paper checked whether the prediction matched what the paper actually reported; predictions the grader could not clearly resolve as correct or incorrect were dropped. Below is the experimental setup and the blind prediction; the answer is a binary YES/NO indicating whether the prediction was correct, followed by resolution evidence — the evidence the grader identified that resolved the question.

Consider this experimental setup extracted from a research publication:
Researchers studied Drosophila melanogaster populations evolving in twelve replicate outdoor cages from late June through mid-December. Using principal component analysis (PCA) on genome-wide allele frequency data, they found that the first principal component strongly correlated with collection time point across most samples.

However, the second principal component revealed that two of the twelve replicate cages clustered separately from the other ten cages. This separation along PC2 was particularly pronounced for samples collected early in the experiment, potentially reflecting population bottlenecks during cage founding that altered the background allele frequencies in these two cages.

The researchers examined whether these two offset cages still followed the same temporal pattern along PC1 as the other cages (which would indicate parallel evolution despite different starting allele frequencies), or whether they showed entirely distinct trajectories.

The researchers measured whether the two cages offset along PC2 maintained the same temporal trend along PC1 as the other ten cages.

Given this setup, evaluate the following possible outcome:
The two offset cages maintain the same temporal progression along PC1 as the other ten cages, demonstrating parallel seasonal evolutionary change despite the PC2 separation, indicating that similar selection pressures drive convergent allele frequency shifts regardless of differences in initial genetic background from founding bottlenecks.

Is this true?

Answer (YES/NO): YES